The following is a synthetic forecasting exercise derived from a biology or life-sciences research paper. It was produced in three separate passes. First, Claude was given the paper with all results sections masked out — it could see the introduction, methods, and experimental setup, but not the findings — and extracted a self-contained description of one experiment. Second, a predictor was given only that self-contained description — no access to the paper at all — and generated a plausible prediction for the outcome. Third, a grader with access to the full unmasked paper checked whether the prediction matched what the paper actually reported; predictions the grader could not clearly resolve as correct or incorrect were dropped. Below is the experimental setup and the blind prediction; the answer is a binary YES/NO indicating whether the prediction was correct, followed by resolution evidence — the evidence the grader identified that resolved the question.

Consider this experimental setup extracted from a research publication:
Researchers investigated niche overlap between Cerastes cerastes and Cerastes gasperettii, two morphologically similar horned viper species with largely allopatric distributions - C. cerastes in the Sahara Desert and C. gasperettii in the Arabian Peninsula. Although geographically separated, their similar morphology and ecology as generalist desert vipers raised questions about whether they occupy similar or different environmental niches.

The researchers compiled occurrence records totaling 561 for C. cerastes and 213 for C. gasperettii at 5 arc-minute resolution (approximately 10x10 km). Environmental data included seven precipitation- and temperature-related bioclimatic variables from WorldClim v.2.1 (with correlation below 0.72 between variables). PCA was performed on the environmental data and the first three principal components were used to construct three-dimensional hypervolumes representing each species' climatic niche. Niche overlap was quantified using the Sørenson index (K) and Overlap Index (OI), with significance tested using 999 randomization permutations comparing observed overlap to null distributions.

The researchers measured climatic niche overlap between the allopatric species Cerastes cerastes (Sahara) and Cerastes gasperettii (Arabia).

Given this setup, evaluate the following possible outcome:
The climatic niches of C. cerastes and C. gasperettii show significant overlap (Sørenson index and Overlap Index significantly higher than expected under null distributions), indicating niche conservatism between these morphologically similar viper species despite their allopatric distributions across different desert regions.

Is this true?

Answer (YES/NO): YES